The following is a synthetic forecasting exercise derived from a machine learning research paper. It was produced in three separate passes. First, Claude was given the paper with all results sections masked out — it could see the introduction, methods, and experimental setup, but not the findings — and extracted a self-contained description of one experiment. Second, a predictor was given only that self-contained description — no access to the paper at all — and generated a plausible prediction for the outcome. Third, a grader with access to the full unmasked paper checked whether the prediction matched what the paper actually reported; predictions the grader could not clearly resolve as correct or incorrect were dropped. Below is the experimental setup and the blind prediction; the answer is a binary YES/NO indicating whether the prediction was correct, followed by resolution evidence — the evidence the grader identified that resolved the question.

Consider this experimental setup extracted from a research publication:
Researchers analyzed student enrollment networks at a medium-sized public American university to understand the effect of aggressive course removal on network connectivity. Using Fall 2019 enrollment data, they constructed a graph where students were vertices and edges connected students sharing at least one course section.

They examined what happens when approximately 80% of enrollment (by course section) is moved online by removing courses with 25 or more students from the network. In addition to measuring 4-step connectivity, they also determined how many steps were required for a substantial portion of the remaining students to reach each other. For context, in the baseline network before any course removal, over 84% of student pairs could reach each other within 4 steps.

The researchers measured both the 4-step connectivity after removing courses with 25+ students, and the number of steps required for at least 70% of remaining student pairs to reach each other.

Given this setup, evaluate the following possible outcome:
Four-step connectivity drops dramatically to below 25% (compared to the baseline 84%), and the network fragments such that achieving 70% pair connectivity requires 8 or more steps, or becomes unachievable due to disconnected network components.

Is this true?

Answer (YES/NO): NO